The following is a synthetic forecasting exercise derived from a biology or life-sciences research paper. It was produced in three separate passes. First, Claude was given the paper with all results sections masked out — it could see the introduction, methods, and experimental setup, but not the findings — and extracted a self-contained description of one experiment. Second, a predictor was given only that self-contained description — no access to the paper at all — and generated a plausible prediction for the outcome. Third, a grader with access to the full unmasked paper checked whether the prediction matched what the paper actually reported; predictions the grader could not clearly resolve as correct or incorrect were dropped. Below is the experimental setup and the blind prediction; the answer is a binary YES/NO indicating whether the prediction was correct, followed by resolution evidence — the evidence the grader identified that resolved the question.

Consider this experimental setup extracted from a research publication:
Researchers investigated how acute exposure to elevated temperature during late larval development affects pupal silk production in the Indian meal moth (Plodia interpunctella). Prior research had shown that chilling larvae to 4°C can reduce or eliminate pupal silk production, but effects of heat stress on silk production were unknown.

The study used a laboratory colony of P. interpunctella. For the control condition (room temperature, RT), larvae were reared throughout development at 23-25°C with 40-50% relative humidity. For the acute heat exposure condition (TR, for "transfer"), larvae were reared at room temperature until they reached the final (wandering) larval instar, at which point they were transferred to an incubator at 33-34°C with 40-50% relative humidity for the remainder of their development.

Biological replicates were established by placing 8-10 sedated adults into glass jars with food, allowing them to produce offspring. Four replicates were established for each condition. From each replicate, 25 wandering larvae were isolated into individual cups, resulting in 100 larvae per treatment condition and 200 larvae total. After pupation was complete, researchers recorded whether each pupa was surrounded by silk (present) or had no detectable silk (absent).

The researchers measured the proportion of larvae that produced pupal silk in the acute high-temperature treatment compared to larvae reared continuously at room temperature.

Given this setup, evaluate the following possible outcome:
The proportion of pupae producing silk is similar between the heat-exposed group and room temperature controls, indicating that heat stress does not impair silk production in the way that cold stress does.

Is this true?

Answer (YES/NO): NO